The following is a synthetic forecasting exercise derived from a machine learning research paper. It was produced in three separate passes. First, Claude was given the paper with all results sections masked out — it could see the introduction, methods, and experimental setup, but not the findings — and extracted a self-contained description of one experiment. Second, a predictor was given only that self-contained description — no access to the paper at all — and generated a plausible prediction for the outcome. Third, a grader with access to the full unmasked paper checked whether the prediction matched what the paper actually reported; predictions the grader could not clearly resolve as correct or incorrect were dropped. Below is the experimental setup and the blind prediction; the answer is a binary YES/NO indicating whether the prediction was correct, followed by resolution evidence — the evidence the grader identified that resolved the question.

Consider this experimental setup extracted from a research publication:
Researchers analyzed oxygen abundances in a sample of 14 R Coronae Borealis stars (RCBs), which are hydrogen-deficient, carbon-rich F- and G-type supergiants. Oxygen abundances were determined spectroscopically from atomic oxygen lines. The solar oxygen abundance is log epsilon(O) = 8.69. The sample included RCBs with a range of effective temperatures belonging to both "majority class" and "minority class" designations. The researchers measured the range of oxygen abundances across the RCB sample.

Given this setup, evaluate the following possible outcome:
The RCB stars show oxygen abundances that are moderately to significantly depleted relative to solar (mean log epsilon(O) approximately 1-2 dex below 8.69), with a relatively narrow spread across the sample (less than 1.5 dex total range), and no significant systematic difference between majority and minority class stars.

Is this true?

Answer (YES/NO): NO